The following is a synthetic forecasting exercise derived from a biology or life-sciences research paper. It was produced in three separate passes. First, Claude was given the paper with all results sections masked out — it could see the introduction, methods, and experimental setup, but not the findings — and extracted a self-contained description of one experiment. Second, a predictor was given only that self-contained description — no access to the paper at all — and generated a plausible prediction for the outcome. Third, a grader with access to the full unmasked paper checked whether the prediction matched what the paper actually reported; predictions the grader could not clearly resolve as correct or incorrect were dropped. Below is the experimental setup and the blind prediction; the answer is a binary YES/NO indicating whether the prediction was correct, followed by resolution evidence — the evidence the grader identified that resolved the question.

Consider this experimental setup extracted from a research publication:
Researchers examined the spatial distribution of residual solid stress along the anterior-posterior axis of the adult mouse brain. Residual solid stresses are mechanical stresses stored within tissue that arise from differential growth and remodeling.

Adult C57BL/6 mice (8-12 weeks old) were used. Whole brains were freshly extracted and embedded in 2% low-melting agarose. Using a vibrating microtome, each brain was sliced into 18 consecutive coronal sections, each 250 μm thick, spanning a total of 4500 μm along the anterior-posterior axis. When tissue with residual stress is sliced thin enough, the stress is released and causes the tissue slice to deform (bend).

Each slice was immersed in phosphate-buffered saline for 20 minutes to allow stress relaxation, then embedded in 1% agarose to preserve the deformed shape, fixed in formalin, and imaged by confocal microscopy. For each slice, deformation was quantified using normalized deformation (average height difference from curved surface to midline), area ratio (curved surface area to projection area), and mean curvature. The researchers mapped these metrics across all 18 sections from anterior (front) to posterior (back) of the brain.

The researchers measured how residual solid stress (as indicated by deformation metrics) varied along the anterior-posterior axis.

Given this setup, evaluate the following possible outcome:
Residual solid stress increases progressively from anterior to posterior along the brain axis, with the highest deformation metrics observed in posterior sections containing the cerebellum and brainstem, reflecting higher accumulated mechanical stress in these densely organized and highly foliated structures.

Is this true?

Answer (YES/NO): NO